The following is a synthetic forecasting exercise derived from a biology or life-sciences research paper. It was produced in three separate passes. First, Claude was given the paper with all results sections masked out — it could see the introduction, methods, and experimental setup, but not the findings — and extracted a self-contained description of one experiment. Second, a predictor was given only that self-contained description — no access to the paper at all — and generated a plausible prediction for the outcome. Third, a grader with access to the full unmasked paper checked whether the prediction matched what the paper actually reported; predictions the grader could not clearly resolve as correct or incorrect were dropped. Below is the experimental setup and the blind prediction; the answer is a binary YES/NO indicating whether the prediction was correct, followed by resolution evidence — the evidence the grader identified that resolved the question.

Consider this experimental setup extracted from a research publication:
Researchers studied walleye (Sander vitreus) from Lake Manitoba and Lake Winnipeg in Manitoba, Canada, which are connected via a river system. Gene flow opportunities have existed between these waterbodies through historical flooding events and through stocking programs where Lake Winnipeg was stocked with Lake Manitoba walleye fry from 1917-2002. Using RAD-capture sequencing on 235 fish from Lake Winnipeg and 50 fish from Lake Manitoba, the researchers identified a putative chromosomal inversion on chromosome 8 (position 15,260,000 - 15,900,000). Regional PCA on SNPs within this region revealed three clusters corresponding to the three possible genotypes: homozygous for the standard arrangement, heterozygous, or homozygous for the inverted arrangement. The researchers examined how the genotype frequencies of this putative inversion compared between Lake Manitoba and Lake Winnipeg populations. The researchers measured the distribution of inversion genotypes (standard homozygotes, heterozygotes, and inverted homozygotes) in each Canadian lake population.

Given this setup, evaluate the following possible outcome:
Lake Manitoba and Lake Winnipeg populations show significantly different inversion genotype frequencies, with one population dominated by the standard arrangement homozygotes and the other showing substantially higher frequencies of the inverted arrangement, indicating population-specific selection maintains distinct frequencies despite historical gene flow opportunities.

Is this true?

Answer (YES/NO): YES